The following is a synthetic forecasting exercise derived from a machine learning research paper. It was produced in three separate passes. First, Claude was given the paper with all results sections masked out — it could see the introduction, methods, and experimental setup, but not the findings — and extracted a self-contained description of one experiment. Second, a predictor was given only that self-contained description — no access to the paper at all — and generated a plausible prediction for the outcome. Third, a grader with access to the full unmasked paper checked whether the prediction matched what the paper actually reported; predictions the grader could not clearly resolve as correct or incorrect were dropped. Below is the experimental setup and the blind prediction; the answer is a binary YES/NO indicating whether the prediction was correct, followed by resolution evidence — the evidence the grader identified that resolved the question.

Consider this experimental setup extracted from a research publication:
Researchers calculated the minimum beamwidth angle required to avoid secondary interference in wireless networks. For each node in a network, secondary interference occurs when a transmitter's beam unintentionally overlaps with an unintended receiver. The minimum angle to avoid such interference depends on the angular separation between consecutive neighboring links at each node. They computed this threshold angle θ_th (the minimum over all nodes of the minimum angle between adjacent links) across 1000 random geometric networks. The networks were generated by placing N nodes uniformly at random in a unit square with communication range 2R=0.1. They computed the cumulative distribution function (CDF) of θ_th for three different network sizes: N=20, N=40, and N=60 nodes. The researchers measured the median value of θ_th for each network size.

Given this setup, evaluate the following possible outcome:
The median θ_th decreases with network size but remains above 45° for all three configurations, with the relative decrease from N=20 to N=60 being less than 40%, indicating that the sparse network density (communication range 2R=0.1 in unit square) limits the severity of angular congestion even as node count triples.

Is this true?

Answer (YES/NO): NO